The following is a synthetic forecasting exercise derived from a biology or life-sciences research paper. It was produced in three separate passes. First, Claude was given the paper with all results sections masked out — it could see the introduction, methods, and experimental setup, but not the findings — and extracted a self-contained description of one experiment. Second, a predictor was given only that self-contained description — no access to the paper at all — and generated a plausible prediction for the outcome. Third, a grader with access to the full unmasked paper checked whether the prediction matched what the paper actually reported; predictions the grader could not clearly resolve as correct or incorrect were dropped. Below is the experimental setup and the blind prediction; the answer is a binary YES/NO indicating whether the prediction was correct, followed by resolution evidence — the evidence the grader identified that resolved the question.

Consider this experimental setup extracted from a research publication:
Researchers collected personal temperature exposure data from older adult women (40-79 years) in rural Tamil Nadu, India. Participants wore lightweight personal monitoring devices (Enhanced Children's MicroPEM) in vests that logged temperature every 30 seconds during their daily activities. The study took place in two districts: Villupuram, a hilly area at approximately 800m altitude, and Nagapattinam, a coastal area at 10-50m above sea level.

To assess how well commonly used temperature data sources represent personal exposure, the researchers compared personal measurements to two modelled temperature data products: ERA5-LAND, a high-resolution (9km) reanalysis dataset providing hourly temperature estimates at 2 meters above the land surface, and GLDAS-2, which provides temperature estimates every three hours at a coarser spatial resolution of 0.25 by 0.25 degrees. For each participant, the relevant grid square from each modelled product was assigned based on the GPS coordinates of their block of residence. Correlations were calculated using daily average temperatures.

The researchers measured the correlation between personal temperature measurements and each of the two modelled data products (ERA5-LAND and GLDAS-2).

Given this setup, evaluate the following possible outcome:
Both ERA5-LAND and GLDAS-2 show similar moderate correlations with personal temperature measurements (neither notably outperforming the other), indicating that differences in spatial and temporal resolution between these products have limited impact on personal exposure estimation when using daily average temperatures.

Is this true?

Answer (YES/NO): YES